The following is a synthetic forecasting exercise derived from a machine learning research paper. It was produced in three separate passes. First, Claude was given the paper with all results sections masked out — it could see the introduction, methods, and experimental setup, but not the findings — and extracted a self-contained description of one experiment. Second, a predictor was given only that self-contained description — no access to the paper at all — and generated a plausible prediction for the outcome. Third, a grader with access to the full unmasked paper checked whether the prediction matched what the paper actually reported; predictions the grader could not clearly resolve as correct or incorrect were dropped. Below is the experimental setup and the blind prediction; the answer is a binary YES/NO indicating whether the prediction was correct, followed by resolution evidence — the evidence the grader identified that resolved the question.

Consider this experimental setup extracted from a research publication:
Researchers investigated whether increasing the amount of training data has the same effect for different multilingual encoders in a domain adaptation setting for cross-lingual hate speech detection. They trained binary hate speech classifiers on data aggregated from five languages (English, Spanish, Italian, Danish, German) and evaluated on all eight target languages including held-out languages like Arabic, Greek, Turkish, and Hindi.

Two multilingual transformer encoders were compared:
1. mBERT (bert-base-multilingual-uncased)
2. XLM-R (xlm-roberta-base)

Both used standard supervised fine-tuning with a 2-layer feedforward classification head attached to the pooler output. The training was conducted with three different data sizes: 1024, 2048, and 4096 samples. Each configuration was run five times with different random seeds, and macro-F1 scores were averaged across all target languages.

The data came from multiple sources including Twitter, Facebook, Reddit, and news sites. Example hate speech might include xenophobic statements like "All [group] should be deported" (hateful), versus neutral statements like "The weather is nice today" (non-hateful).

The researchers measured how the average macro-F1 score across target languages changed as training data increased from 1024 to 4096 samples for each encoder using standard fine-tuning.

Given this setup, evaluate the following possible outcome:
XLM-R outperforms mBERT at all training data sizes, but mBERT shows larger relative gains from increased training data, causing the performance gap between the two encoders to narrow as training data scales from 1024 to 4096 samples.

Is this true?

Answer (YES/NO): NO